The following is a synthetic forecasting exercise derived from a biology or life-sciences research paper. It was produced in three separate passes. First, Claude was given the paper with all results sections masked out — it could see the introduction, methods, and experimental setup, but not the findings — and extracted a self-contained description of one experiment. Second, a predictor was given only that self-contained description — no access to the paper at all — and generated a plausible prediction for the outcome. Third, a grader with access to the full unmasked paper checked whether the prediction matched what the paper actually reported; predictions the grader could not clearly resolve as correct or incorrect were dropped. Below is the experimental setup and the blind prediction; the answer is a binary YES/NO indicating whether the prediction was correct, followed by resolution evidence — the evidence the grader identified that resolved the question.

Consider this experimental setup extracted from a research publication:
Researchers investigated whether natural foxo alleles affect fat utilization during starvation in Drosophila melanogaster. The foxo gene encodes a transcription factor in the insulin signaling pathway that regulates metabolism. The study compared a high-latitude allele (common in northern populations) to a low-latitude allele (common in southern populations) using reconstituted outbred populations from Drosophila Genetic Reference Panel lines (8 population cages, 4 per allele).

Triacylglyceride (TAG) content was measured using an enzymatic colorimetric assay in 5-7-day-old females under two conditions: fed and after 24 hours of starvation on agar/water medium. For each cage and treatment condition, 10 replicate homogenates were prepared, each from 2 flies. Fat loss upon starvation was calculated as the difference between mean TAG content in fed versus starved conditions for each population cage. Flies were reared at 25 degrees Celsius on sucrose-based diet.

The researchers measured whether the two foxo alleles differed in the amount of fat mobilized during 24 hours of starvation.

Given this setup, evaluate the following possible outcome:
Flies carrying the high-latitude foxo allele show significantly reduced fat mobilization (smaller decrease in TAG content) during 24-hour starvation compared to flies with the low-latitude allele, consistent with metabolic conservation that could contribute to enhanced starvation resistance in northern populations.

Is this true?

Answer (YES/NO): NO